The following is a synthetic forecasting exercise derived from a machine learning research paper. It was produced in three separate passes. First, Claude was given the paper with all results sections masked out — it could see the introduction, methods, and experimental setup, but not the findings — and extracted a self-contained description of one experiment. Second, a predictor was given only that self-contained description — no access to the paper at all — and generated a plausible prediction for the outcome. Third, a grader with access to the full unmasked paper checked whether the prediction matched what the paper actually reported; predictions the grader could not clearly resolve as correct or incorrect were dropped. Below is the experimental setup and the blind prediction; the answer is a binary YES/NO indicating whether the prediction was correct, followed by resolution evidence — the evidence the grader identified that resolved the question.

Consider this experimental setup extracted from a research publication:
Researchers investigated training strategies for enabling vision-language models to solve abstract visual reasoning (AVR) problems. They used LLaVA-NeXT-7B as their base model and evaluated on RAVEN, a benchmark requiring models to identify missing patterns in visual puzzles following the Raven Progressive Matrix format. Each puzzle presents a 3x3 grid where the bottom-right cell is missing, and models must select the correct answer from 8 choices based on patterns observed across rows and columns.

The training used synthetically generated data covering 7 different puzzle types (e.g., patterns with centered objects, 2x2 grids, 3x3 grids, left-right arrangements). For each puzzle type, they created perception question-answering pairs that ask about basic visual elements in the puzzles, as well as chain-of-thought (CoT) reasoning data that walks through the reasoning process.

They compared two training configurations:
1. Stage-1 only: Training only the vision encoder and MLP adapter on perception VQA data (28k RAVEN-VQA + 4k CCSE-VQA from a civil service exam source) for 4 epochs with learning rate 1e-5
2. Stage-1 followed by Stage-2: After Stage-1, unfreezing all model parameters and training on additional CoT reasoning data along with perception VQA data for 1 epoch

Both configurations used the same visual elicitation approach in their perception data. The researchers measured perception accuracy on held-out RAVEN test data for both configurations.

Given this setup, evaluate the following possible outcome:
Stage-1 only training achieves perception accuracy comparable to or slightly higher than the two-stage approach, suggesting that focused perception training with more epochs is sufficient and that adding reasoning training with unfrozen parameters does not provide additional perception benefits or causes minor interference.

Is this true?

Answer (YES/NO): NO